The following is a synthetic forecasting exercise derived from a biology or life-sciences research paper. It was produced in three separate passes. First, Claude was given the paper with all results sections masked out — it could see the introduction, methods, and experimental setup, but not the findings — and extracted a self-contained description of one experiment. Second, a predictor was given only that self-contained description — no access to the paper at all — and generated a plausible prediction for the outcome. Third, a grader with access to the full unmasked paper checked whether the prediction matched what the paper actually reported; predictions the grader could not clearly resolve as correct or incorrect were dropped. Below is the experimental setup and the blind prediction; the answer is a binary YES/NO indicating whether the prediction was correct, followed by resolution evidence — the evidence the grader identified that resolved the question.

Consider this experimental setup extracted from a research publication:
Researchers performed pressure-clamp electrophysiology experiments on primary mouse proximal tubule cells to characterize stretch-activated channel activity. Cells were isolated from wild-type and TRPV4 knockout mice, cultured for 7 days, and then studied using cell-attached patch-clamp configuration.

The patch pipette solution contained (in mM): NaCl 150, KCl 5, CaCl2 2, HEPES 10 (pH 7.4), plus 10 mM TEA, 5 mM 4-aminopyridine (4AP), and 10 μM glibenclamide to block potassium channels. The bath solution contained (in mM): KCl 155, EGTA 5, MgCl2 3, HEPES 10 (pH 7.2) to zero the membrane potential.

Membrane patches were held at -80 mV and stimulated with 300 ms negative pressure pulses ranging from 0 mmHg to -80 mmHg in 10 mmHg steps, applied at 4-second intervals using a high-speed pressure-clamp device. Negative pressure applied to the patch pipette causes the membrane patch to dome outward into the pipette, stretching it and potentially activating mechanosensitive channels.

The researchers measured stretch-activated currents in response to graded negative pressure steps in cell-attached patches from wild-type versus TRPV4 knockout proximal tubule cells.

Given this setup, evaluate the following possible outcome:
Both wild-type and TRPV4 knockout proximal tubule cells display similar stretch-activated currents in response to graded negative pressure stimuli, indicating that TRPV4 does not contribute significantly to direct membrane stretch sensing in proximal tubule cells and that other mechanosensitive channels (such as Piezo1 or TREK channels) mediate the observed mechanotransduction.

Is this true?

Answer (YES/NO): YES